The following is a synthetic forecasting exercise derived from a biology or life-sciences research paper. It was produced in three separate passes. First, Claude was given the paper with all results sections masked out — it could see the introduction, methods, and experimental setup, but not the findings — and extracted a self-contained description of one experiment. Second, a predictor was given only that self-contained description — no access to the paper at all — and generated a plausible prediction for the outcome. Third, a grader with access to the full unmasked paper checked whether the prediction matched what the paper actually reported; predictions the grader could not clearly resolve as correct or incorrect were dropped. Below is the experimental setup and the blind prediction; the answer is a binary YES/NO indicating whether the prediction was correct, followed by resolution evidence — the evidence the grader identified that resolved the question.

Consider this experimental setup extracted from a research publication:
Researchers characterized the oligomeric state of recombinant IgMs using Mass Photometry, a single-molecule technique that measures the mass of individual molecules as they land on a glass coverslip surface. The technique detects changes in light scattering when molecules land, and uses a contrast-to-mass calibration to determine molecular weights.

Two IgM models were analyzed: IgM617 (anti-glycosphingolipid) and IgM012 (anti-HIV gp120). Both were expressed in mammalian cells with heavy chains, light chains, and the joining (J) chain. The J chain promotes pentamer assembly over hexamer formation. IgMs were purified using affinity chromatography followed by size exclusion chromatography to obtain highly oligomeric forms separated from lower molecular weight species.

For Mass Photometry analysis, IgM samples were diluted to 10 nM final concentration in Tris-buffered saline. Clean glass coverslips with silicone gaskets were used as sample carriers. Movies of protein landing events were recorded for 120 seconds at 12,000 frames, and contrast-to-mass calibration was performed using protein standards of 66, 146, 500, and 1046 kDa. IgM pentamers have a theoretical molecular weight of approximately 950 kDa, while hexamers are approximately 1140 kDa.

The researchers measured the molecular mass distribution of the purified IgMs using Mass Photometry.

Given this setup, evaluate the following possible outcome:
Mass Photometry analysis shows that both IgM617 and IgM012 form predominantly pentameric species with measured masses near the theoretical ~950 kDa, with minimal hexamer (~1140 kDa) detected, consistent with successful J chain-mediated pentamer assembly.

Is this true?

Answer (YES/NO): YES